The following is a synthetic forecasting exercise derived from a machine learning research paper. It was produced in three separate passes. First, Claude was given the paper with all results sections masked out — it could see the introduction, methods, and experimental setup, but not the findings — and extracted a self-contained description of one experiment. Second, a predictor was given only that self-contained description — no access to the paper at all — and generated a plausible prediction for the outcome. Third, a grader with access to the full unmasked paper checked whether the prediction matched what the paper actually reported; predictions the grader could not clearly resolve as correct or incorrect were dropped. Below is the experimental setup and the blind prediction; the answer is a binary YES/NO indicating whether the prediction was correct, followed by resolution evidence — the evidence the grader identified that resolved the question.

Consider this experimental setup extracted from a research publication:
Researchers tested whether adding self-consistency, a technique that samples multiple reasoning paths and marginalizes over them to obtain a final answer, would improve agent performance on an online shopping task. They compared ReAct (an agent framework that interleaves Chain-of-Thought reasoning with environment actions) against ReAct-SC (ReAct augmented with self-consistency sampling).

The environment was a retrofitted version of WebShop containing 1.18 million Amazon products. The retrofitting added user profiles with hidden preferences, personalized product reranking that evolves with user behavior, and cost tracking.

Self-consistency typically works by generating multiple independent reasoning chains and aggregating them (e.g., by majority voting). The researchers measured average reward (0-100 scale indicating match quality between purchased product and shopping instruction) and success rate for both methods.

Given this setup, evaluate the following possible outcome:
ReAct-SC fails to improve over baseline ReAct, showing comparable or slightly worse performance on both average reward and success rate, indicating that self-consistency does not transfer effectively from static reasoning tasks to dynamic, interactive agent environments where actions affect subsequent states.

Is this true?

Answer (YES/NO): YES